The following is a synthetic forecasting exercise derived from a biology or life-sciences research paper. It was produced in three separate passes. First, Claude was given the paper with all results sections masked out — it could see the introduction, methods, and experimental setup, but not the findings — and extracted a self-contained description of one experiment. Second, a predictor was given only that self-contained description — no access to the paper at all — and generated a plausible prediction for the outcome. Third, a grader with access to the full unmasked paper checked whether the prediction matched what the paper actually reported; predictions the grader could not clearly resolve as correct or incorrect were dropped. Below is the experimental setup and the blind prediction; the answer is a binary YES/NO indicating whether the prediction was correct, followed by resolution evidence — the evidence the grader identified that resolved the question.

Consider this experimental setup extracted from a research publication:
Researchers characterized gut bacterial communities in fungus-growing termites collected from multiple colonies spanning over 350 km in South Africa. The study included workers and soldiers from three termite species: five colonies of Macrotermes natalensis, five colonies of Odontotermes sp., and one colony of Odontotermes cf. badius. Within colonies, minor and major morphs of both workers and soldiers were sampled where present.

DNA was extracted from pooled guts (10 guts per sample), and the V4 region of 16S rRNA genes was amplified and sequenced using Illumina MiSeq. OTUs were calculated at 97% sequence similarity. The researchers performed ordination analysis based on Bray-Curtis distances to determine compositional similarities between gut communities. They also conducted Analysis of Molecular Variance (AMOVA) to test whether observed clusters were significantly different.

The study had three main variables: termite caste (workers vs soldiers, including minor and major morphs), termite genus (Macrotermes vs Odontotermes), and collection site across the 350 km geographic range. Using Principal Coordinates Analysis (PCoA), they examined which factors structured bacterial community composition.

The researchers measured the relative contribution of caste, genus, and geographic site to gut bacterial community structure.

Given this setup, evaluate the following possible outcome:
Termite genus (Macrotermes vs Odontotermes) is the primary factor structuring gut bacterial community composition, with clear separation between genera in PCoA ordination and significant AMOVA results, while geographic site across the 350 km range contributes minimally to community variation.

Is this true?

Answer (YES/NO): NO